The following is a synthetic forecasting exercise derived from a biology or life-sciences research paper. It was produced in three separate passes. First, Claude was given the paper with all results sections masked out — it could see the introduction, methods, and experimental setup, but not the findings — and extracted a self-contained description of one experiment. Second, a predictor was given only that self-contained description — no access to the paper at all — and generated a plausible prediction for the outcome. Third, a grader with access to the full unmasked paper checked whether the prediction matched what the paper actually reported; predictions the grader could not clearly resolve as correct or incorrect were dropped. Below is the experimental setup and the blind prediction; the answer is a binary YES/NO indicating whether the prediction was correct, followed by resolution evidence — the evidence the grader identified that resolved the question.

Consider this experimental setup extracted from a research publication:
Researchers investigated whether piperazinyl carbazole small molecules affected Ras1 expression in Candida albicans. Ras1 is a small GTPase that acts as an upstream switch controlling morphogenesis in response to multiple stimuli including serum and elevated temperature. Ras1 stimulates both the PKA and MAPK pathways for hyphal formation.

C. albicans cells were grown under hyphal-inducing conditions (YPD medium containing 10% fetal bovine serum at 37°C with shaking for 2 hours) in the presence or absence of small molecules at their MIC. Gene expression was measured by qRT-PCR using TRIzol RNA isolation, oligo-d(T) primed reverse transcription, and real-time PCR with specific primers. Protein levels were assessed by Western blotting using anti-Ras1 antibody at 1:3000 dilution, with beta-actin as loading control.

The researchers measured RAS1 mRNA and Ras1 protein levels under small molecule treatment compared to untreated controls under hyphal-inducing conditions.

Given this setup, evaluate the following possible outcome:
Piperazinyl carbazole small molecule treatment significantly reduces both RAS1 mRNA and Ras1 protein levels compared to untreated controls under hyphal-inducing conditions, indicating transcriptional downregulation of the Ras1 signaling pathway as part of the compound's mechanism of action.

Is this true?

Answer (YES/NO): YES